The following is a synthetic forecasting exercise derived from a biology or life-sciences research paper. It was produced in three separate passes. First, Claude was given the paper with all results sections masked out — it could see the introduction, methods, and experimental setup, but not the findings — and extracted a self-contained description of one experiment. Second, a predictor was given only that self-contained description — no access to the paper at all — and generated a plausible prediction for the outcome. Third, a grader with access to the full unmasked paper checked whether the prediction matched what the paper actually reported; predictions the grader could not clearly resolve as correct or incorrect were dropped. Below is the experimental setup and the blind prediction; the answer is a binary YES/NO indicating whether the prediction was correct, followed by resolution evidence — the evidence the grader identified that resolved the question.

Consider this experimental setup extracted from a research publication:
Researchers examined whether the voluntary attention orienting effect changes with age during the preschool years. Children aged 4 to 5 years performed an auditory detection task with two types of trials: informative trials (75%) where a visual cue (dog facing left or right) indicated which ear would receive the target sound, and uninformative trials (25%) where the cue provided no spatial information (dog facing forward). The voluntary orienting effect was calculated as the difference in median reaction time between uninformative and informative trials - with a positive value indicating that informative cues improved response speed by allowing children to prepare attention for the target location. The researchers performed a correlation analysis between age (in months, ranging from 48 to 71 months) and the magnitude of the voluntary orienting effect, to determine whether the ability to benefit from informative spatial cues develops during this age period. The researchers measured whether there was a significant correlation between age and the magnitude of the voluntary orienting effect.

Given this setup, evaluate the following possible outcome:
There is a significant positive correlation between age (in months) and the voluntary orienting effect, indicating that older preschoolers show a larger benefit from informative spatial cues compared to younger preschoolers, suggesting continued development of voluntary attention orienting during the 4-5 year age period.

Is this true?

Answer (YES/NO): NO